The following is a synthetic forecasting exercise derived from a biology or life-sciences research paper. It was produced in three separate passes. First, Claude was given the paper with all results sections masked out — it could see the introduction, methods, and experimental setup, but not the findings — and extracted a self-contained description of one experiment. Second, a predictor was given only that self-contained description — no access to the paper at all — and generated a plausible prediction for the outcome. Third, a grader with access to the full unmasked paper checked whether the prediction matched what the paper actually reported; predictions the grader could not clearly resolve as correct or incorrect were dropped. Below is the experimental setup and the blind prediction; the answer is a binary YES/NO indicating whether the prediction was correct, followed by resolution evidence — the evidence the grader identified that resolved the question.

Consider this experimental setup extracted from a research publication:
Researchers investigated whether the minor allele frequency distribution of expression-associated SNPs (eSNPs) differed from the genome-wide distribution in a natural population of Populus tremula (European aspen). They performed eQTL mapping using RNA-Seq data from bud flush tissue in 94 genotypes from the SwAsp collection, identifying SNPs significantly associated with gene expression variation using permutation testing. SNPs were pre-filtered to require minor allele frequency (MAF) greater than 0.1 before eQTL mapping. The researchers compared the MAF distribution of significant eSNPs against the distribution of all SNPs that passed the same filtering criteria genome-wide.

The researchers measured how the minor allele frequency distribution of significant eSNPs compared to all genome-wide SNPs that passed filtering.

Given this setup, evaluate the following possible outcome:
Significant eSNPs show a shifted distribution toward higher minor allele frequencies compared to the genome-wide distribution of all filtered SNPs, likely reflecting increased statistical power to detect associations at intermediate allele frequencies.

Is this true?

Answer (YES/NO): YES